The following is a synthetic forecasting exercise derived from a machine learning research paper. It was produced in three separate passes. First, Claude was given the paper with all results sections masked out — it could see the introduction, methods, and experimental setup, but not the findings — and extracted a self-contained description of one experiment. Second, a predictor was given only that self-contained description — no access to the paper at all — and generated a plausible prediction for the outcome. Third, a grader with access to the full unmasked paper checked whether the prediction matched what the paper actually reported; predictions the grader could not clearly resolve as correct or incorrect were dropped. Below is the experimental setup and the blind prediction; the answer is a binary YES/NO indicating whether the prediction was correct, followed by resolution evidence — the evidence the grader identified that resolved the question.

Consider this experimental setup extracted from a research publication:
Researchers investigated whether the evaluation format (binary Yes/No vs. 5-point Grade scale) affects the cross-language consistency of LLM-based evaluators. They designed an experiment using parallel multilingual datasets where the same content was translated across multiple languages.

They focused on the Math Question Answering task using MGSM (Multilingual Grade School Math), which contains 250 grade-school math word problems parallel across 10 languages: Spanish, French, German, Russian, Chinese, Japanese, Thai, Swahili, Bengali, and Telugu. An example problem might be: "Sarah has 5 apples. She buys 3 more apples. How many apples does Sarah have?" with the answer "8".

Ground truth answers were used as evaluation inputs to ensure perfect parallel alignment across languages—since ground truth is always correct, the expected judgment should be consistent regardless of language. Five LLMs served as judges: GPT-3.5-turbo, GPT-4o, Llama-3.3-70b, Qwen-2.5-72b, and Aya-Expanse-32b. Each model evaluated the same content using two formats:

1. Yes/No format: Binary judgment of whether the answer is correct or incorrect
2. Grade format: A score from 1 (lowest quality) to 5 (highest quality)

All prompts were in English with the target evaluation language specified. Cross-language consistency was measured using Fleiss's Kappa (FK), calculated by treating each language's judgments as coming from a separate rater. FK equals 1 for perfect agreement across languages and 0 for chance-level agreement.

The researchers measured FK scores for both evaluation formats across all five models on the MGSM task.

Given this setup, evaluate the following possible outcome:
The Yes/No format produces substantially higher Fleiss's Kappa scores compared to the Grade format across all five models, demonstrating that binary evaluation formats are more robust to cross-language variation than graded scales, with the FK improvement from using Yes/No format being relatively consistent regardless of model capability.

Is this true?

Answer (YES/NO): NO